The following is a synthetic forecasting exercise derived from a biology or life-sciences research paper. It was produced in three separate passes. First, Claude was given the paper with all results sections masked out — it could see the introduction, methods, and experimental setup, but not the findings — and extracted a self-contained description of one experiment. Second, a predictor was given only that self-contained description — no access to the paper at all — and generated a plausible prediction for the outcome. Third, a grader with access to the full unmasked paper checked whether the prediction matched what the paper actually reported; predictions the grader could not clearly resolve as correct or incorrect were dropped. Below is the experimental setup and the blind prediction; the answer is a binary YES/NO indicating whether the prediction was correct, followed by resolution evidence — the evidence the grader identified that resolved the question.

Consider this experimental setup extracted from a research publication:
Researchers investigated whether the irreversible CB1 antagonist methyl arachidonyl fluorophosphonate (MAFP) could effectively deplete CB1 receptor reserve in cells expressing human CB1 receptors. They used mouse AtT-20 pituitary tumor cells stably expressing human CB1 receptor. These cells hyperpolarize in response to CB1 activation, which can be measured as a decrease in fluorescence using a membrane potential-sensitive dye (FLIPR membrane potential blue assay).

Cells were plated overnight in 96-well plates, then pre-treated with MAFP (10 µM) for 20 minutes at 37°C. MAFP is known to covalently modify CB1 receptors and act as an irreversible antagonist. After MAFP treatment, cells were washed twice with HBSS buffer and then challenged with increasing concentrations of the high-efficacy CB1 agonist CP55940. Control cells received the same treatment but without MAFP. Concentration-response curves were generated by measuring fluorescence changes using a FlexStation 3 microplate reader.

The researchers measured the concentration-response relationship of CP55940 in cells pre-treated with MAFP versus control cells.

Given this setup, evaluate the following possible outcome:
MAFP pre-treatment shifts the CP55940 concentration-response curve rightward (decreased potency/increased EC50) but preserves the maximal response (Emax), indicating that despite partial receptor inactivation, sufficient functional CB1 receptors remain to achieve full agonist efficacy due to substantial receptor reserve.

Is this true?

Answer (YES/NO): NO